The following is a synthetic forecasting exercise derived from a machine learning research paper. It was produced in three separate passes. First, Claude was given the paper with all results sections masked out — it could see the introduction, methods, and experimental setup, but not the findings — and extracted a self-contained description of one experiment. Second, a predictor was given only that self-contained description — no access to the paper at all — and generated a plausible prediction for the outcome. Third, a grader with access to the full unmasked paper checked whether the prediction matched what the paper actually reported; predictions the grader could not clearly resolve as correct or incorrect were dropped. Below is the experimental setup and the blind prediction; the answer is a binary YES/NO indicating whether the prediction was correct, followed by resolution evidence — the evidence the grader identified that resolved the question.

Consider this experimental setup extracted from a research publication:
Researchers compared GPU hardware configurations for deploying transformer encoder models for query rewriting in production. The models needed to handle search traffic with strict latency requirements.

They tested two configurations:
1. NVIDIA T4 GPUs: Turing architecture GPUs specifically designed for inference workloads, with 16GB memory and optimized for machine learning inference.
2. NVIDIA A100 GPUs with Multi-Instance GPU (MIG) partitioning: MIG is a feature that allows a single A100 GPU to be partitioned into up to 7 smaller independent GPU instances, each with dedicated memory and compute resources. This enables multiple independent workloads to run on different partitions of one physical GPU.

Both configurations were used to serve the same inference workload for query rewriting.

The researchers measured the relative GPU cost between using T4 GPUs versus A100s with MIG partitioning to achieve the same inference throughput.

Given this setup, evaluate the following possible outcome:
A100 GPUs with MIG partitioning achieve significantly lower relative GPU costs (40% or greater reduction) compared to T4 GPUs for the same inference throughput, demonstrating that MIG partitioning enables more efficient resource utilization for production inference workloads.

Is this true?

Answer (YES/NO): YES